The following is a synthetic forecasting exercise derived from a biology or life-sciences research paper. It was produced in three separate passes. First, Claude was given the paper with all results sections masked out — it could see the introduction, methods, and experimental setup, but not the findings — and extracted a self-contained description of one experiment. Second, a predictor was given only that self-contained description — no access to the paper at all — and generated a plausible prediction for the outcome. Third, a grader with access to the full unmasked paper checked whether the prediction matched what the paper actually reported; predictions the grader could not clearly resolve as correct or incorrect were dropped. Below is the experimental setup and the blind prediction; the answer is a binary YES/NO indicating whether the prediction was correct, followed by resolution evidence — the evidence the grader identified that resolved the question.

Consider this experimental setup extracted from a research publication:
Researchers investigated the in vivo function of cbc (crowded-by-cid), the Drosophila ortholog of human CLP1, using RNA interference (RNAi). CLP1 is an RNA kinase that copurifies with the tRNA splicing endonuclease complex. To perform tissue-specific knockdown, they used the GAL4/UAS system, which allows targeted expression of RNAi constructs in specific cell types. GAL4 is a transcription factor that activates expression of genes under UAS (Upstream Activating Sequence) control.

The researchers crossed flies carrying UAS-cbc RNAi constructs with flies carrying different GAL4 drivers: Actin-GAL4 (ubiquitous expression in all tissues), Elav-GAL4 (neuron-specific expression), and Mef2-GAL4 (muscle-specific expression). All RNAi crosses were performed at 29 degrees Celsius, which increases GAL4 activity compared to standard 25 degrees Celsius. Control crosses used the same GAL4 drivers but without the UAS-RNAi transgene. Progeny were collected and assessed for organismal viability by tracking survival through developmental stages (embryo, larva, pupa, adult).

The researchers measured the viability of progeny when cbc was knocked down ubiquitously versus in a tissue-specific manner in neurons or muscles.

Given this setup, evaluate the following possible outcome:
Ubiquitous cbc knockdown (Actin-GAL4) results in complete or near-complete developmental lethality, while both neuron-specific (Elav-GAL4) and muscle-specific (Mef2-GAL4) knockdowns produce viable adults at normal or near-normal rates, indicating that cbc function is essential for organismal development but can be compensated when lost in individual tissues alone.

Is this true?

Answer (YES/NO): NO